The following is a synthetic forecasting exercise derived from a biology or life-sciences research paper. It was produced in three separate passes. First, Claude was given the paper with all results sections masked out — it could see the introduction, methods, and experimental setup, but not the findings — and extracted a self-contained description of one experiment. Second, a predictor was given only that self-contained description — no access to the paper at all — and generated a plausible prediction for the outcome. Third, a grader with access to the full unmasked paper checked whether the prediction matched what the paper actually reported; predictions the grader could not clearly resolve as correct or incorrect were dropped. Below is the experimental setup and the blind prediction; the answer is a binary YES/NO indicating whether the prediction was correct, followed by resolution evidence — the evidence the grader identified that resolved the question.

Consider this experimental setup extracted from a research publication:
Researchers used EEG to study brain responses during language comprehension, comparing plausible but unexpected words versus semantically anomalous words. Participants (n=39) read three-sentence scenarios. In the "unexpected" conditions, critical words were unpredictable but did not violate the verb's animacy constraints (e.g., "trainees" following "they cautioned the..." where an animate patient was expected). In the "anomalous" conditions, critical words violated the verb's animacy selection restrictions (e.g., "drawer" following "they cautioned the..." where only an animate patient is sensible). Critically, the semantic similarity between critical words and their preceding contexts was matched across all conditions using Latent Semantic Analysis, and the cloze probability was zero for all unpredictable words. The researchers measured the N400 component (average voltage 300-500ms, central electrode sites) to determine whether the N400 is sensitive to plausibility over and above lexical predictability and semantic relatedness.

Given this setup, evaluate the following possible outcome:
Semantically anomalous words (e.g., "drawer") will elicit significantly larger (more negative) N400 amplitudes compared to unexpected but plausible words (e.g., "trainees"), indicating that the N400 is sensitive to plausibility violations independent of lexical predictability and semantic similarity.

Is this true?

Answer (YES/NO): YES